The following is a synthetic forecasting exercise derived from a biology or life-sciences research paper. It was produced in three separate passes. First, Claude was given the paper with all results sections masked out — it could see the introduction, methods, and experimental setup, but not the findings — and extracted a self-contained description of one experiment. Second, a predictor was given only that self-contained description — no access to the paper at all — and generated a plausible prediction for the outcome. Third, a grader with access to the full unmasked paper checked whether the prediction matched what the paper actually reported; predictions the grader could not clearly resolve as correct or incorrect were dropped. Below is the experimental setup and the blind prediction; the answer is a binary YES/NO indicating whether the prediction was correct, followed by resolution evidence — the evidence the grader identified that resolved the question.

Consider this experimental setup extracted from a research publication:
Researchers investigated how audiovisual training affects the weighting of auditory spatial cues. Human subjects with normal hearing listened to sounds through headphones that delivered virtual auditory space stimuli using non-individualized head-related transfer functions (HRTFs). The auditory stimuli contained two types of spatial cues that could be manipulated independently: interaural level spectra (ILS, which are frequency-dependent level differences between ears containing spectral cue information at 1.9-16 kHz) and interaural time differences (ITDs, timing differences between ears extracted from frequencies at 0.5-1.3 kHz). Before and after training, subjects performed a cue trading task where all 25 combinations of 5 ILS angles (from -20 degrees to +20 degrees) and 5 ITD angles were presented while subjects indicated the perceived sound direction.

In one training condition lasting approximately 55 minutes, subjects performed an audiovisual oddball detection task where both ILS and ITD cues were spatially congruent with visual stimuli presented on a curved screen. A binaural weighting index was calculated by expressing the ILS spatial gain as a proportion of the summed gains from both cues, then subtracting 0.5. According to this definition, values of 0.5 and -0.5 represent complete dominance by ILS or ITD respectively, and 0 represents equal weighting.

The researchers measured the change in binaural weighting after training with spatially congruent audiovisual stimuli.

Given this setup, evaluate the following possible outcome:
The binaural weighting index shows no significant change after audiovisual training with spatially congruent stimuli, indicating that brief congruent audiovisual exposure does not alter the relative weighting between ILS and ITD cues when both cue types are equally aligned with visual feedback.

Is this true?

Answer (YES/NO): NO